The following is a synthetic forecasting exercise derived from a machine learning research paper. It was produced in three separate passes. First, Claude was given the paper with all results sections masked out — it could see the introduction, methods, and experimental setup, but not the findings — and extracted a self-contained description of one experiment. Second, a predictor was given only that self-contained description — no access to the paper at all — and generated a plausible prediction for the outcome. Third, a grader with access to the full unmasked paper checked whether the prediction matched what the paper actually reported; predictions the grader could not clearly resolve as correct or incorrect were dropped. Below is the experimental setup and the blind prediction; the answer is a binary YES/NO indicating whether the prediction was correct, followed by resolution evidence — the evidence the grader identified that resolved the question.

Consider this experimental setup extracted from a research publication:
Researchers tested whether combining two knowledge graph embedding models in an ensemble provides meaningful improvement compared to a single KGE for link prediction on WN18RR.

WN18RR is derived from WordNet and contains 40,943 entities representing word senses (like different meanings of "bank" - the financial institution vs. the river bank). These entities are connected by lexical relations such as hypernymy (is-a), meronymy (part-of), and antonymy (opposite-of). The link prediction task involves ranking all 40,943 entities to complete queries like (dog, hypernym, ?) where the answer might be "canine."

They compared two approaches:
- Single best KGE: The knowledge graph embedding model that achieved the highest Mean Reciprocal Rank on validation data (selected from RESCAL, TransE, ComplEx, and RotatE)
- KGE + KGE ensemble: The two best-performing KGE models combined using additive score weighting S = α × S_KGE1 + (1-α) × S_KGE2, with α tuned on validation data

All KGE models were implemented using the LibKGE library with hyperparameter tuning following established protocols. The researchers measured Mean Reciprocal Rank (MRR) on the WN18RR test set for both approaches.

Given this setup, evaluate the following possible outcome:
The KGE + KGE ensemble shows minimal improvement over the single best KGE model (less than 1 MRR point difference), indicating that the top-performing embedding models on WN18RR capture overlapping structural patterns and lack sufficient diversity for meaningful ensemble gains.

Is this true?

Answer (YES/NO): NO